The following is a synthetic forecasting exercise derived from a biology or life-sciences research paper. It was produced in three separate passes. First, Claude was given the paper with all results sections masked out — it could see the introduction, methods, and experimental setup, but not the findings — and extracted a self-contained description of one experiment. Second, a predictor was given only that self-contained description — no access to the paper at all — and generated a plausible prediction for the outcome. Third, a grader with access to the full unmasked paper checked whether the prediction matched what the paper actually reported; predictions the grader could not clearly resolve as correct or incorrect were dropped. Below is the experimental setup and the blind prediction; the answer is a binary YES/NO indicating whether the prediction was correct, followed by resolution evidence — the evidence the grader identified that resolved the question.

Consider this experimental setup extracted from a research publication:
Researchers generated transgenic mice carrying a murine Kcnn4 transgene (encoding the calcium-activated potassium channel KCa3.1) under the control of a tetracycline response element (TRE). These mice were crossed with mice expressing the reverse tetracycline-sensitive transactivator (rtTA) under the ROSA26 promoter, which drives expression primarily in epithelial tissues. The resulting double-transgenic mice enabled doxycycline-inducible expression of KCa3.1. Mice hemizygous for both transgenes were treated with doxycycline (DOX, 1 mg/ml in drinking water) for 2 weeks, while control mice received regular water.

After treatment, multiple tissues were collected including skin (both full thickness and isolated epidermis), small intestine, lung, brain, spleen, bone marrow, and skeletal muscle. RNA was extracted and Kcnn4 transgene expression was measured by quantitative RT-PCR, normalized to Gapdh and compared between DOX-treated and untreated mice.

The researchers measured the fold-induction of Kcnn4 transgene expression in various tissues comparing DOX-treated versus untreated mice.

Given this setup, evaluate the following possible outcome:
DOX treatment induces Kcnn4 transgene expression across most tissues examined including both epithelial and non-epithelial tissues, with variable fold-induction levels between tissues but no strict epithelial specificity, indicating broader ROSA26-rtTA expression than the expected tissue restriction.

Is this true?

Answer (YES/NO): NO